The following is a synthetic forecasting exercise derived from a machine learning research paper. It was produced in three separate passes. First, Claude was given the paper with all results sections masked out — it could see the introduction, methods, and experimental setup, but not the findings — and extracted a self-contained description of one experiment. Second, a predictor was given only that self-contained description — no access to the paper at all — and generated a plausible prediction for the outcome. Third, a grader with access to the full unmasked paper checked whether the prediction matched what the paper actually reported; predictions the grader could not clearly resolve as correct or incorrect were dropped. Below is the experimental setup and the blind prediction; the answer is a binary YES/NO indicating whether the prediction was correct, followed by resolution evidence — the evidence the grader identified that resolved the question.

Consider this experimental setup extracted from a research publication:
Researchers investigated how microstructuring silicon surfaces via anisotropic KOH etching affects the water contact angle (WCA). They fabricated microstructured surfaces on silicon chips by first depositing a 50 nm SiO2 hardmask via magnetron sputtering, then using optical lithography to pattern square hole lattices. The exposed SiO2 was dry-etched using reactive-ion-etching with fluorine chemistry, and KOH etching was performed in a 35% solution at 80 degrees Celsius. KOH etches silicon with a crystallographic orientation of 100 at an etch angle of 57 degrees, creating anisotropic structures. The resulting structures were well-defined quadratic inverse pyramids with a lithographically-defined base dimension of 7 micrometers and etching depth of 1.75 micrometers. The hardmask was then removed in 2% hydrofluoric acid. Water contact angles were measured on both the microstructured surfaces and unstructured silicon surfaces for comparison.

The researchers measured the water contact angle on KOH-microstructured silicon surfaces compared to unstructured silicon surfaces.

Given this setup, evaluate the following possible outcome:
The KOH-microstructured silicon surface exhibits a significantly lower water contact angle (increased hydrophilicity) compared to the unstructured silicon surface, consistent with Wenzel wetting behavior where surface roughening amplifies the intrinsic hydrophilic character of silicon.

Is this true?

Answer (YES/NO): NO